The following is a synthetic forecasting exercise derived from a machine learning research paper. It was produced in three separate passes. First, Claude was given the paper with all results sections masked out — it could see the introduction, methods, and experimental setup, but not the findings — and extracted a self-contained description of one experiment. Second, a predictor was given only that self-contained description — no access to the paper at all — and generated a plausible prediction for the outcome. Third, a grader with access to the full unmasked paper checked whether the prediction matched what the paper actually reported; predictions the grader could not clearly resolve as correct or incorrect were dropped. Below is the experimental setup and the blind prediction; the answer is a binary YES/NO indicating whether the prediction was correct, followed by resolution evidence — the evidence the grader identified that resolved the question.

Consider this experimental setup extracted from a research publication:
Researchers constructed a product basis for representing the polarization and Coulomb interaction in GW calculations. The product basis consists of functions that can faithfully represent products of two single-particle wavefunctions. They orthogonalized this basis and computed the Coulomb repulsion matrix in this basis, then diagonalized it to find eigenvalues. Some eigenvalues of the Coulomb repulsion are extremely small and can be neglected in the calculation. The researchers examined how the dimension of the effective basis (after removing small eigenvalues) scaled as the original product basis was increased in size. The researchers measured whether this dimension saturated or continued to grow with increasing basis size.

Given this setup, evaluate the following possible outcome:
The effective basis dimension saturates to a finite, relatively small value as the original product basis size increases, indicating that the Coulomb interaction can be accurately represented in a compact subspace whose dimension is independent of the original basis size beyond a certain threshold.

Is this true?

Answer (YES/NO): NO